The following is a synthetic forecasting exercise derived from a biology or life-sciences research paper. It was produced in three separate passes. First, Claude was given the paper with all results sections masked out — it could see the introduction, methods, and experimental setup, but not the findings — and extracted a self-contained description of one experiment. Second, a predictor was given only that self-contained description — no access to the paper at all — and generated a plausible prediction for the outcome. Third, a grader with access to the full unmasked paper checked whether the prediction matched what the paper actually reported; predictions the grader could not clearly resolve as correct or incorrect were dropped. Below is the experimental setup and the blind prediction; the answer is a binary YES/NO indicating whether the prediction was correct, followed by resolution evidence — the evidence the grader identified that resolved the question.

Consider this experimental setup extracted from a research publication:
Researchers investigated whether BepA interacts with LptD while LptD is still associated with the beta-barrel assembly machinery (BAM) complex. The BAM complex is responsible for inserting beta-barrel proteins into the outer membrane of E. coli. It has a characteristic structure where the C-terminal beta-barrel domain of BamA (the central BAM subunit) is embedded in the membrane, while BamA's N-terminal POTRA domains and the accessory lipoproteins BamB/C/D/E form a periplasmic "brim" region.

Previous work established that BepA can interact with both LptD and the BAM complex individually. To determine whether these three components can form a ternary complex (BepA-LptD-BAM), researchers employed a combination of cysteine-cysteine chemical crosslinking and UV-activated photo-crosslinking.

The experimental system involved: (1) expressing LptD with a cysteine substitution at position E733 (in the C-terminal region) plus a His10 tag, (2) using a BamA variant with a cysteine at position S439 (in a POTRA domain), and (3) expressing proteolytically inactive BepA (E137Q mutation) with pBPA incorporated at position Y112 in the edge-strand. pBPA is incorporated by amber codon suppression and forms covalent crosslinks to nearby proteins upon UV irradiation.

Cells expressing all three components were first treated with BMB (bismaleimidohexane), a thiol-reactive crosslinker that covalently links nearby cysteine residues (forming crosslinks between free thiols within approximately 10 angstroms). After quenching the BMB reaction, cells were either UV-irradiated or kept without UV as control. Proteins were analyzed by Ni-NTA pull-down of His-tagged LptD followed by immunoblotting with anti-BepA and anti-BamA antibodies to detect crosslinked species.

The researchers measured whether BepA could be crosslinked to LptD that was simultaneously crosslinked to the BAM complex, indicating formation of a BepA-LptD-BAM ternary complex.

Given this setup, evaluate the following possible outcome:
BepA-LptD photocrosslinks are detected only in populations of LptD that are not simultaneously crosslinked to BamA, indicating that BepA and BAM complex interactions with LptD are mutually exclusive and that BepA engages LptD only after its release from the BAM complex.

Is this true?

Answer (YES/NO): NO